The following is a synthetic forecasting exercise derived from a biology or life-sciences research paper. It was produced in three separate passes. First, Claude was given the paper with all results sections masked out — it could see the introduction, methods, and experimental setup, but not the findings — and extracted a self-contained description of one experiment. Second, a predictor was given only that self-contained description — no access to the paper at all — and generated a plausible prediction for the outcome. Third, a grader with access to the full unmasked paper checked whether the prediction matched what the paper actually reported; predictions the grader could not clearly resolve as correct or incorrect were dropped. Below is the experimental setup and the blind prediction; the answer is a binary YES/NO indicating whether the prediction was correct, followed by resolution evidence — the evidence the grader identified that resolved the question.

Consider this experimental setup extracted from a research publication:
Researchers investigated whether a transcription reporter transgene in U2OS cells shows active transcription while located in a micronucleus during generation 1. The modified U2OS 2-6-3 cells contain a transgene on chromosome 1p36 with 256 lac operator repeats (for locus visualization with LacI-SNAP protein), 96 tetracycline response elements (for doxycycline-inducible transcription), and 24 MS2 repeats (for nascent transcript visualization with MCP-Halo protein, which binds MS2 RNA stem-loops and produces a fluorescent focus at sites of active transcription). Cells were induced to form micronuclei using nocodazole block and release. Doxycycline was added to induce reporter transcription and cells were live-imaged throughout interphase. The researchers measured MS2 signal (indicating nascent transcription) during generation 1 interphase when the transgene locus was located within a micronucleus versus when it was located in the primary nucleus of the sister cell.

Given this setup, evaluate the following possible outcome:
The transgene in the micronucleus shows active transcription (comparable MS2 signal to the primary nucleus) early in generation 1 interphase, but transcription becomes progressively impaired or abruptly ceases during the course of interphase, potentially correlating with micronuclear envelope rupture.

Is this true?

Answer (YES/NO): NO